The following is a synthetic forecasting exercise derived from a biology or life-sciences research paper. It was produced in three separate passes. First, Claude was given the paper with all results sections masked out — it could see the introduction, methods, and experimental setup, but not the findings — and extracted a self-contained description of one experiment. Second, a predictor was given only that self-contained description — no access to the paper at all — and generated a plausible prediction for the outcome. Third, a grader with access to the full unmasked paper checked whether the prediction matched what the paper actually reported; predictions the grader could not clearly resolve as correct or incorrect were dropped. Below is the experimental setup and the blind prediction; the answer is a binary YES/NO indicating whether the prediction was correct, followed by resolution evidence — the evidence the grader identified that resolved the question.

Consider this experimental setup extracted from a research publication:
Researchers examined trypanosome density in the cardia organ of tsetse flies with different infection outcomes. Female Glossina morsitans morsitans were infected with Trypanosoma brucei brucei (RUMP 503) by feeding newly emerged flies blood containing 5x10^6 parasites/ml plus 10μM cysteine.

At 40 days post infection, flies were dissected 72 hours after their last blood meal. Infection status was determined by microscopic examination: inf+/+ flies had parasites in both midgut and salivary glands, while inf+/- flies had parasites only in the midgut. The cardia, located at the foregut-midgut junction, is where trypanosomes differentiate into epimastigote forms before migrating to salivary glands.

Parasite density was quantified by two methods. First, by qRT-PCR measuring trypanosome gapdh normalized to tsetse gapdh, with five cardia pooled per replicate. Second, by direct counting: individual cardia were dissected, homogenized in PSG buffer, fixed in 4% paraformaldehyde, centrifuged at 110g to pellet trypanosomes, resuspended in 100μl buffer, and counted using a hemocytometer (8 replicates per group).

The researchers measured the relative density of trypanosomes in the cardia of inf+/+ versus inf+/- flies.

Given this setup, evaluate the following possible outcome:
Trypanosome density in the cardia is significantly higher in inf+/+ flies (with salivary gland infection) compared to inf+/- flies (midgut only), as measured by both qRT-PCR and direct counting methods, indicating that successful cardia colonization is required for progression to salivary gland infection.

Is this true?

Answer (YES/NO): YES